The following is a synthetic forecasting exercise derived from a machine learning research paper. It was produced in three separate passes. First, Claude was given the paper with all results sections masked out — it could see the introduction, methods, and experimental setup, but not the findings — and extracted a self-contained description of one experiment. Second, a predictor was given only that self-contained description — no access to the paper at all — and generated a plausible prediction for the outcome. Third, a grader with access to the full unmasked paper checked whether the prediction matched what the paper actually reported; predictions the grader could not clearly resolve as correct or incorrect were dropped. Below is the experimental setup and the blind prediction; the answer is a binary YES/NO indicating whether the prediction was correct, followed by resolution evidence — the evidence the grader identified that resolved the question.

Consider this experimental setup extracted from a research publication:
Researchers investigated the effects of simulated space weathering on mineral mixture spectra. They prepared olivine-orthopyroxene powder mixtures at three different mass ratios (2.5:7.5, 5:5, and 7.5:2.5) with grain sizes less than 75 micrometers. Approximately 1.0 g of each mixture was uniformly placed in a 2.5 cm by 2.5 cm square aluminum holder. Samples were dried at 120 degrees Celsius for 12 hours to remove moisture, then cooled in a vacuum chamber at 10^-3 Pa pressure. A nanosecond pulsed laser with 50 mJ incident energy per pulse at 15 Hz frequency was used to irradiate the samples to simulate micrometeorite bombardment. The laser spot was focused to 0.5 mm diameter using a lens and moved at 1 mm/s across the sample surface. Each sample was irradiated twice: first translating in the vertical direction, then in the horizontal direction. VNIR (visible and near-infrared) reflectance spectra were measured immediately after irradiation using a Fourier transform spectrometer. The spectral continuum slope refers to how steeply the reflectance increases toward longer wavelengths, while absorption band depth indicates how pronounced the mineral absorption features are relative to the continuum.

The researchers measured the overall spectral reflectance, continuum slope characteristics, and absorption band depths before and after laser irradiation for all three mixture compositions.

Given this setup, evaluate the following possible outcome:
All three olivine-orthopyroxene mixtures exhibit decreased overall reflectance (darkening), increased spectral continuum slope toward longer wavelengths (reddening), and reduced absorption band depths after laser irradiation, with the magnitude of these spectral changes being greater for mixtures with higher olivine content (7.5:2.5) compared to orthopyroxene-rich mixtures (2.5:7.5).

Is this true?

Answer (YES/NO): YES